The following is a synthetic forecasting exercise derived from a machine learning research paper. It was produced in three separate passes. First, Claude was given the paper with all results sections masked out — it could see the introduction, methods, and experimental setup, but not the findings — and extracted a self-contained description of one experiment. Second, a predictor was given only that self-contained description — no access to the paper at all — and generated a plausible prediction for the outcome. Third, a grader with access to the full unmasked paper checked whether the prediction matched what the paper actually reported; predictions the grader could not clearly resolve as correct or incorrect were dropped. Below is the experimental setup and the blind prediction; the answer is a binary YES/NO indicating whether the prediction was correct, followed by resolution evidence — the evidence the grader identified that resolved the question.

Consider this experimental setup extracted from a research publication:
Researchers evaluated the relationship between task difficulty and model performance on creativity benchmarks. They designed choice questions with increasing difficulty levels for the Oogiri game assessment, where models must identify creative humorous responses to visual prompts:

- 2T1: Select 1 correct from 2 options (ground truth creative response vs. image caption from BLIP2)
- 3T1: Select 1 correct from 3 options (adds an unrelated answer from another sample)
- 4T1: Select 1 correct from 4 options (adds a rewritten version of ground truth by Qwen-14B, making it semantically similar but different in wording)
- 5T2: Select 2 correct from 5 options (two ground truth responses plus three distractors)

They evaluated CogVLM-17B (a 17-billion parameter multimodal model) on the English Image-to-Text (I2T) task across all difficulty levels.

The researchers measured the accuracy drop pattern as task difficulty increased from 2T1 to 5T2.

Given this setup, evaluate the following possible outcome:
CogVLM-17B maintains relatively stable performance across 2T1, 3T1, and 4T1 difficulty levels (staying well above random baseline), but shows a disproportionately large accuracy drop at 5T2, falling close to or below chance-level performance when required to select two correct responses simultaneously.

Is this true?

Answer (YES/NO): NO